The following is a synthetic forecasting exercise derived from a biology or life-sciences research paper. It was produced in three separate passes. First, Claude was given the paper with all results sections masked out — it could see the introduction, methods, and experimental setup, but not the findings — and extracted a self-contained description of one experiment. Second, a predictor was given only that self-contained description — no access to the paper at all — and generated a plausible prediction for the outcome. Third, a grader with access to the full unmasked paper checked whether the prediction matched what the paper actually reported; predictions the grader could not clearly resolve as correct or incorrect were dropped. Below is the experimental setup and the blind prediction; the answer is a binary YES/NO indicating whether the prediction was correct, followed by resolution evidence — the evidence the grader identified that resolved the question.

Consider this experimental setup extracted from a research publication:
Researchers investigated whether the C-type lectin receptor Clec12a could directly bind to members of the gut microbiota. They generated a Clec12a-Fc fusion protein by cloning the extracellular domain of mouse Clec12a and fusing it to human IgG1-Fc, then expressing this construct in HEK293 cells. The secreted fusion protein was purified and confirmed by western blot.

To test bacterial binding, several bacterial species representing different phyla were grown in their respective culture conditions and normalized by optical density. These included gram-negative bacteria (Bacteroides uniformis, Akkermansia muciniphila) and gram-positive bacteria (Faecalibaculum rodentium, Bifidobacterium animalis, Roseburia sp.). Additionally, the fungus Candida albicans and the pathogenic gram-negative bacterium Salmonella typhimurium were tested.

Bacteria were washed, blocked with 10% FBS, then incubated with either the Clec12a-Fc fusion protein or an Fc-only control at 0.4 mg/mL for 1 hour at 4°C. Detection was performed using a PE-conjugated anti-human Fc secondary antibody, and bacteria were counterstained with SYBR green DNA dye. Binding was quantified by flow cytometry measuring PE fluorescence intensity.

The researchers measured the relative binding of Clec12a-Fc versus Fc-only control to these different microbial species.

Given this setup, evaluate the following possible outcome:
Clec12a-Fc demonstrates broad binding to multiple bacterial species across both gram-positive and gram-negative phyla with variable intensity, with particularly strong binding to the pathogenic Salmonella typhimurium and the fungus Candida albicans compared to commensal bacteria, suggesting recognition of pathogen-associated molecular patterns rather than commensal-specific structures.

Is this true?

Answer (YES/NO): NO